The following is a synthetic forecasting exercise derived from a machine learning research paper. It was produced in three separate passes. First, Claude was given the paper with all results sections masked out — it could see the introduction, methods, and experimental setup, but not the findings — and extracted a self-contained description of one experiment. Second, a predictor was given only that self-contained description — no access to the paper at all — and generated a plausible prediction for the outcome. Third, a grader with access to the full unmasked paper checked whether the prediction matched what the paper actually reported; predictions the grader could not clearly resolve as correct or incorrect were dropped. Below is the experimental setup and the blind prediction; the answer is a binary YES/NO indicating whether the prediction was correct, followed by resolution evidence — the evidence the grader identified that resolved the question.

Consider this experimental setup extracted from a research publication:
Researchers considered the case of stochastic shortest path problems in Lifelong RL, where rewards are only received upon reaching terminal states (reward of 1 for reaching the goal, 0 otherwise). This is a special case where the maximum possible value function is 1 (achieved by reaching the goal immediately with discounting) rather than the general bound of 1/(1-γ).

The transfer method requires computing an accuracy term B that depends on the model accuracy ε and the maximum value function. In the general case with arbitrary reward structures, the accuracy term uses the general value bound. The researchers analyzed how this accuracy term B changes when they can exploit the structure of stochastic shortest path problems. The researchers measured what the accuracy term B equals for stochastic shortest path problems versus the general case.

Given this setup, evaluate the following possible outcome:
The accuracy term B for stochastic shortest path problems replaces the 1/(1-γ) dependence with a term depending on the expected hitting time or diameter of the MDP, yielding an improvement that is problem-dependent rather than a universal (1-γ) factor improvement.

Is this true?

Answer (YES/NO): NO